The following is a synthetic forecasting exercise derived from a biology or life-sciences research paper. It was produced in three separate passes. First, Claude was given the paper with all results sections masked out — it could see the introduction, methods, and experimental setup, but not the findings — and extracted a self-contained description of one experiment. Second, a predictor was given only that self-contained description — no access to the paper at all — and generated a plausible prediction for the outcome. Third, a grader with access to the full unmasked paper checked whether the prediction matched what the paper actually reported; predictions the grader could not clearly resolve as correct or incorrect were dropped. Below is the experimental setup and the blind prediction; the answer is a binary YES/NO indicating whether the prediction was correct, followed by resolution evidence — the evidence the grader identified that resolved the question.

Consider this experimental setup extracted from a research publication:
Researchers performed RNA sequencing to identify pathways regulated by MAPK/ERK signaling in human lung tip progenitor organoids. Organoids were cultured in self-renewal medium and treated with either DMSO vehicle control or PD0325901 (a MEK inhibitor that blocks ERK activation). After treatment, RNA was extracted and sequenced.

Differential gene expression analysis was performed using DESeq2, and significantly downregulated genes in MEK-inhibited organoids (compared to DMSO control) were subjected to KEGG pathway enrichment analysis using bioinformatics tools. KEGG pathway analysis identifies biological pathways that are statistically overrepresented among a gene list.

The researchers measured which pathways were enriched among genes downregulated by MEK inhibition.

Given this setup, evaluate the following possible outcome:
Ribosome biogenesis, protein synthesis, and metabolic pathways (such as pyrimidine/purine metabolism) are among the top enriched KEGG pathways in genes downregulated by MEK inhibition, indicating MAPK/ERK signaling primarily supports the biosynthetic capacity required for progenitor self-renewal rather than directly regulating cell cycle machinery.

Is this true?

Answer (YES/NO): NO